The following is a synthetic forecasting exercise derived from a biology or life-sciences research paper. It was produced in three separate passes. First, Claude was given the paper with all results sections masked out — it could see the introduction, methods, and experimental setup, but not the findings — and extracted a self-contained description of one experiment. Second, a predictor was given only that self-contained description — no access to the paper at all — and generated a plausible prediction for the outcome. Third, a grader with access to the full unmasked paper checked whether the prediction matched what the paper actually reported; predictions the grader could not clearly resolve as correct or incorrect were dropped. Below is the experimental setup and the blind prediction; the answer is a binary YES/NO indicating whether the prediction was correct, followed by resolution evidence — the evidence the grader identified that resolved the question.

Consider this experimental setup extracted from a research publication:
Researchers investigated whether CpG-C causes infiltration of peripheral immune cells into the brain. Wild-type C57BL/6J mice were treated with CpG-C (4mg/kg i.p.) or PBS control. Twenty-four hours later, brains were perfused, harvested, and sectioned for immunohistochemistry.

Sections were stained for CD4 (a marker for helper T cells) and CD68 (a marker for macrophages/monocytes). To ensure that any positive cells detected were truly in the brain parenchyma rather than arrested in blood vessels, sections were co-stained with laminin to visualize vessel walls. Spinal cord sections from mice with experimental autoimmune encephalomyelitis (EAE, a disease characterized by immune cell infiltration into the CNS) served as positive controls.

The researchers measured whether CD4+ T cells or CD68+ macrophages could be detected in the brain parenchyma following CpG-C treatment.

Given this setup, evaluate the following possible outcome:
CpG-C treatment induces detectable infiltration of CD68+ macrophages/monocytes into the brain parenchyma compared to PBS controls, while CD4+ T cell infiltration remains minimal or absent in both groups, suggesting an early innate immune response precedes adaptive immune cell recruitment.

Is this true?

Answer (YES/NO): NO